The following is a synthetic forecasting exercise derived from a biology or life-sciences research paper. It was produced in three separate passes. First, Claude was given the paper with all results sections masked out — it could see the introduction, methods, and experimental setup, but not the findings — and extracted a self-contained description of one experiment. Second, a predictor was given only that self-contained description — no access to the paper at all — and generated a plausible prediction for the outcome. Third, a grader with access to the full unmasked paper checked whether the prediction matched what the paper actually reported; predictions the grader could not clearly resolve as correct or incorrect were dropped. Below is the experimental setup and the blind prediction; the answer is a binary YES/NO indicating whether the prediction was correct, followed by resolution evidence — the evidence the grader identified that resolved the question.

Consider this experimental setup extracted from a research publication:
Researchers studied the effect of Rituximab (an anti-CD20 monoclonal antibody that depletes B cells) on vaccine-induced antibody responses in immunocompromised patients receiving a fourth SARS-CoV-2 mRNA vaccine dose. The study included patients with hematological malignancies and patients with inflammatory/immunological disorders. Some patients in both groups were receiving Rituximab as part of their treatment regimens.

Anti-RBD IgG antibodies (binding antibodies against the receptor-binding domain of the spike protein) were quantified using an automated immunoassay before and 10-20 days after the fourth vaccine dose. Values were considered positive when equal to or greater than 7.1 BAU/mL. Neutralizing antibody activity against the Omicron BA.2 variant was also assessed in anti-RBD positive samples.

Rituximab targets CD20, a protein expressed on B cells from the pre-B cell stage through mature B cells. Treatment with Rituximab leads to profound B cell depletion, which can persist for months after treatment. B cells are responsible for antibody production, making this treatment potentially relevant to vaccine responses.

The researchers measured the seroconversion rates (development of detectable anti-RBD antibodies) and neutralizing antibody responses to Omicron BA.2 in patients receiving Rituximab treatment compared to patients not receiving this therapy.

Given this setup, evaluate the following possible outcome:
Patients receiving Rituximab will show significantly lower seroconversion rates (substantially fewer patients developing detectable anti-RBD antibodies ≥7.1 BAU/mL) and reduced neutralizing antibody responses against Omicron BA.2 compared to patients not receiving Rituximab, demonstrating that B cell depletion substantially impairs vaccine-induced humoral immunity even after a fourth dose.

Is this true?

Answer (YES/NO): YES